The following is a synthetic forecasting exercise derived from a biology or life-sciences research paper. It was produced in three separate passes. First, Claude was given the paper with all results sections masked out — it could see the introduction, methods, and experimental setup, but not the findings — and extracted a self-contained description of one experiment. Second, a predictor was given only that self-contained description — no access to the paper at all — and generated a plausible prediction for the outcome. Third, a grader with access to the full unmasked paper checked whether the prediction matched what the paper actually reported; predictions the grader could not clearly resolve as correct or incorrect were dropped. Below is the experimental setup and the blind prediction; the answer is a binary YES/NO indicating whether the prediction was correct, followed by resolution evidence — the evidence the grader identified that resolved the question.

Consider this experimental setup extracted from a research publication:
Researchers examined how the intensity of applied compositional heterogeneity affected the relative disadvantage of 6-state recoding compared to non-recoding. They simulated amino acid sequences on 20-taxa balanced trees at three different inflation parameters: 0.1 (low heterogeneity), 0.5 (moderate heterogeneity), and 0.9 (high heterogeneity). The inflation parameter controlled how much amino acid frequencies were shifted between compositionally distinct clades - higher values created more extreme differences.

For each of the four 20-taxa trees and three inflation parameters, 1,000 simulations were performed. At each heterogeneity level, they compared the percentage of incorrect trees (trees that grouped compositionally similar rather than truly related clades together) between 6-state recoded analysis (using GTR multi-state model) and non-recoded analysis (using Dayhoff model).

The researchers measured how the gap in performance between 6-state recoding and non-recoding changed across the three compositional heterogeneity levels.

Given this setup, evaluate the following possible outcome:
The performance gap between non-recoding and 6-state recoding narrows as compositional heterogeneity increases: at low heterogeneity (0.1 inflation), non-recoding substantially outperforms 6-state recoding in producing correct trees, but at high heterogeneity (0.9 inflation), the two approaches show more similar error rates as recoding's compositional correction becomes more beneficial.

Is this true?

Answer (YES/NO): YES